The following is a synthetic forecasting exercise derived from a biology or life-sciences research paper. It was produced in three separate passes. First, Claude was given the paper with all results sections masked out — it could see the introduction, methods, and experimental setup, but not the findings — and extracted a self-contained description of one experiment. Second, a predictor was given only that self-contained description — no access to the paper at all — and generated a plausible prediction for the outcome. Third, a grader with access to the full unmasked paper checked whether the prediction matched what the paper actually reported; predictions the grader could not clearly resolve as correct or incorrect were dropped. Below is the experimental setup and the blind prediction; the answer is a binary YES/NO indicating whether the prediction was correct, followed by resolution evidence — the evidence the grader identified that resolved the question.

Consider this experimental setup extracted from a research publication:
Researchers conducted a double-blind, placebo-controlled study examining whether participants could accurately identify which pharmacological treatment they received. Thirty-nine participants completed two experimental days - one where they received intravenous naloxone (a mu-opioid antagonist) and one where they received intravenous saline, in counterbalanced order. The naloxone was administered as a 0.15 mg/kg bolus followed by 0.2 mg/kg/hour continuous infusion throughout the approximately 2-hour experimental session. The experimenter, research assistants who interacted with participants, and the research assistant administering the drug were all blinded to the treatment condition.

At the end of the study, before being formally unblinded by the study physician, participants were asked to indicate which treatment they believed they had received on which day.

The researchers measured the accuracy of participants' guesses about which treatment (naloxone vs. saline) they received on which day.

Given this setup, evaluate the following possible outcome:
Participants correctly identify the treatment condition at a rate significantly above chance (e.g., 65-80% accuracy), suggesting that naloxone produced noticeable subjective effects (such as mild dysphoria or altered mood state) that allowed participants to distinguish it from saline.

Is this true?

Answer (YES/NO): NO